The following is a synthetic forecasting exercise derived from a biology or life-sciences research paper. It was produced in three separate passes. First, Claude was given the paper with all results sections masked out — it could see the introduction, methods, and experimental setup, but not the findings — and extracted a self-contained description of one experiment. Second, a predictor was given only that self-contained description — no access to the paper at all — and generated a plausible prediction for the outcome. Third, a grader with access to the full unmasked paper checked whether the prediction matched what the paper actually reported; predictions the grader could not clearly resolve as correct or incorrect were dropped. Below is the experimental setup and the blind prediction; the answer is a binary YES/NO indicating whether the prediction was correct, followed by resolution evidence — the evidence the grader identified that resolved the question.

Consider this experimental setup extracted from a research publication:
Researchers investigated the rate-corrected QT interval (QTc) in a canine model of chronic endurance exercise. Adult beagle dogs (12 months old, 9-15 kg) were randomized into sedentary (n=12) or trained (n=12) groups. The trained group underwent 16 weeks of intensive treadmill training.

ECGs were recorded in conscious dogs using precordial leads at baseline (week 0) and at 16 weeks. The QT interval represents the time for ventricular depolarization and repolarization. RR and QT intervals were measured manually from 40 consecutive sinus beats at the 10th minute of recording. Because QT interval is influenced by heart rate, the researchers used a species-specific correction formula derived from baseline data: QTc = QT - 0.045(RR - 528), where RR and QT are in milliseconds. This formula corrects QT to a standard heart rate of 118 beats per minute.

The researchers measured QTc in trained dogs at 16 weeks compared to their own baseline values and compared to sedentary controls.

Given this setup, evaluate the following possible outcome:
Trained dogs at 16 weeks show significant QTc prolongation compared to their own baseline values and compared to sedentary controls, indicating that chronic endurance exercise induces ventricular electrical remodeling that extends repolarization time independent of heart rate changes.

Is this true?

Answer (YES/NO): YES